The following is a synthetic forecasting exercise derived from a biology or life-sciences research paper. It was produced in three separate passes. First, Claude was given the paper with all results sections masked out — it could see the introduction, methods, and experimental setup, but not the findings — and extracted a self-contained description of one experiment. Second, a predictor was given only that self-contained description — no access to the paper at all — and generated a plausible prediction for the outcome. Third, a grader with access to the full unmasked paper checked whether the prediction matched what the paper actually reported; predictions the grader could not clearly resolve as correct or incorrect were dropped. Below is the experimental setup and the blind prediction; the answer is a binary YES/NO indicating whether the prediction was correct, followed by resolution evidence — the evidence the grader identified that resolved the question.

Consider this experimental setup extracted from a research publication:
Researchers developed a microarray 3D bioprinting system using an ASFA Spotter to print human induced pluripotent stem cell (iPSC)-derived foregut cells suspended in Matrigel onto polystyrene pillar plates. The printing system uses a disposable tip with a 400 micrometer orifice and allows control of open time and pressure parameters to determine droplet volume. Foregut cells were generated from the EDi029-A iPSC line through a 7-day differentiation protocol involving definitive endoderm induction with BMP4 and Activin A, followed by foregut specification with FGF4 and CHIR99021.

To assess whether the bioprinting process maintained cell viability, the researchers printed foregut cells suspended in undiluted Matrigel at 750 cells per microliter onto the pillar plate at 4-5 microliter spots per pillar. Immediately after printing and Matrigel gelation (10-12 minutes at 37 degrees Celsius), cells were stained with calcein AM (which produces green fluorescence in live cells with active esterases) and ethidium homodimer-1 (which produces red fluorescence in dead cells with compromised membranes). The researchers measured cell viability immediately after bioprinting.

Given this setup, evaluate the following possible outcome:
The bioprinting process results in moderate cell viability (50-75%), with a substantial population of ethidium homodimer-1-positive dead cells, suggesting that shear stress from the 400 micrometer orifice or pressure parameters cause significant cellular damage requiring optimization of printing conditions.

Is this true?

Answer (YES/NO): NO